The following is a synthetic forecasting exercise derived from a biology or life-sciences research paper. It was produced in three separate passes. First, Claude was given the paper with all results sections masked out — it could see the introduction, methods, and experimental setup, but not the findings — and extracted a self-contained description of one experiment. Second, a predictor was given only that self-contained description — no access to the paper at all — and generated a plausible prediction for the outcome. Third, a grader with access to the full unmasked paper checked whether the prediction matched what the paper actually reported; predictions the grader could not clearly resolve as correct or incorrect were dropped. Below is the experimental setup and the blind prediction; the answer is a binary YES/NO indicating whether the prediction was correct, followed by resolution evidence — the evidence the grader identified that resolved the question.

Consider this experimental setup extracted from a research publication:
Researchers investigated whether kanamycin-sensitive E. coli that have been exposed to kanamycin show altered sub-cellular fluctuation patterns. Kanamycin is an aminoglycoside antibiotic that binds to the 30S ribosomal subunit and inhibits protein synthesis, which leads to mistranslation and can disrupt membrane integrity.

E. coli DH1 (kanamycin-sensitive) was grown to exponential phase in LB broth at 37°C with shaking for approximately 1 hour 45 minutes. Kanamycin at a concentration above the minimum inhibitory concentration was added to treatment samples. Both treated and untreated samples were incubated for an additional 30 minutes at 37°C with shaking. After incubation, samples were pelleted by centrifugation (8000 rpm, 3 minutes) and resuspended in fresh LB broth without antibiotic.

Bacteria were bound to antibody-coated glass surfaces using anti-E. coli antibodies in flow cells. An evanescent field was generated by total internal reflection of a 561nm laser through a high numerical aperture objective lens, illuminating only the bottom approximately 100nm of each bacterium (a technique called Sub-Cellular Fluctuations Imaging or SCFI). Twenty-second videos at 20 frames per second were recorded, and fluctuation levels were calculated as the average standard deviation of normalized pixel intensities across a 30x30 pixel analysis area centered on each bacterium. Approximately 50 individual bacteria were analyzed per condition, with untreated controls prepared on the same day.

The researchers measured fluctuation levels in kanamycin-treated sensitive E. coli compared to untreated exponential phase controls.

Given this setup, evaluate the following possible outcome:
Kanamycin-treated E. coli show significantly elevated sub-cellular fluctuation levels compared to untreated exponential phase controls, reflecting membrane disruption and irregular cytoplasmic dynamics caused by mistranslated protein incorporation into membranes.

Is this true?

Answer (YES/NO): NO